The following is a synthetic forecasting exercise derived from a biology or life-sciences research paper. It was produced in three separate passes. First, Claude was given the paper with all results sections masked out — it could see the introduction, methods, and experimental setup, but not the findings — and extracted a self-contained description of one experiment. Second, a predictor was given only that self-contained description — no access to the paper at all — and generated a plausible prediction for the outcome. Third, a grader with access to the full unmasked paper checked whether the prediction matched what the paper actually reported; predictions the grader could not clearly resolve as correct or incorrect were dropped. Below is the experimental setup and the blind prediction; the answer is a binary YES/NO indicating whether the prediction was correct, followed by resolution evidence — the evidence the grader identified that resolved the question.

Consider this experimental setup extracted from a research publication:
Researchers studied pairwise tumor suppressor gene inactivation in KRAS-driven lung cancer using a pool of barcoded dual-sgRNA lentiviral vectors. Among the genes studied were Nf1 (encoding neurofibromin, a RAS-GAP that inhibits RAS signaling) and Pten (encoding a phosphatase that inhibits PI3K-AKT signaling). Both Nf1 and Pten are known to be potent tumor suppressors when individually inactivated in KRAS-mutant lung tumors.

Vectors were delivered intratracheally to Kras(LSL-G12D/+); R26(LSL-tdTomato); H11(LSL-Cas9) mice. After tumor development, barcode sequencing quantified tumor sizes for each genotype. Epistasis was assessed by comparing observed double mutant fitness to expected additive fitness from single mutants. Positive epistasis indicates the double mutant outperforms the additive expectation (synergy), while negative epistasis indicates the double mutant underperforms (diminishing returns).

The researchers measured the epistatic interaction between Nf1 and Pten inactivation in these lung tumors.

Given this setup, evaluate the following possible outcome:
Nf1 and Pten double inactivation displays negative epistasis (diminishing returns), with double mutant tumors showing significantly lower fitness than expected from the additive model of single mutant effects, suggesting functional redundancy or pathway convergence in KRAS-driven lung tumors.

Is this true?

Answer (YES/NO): YES